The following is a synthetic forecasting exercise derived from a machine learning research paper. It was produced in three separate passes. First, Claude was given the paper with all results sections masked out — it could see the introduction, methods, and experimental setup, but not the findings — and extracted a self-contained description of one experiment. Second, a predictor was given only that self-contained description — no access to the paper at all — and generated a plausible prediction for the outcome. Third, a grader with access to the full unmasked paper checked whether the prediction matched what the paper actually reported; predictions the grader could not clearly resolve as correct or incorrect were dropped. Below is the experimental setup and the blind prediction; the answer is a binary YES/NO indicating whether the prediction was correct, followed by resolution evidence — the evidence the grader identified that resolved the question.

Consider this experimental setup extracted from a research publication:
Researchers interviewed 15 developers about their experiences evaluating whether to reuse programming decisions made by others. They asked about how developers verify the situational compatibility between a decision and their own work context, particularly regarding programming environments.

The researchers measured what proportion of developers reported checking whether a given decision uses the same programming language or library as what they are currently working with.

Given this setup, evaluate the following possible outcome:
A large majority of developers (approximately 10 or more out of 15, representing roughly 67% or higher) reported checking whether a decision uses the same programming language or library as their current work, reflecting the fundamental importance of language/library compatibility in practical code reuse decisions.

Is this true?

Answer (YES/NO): NO